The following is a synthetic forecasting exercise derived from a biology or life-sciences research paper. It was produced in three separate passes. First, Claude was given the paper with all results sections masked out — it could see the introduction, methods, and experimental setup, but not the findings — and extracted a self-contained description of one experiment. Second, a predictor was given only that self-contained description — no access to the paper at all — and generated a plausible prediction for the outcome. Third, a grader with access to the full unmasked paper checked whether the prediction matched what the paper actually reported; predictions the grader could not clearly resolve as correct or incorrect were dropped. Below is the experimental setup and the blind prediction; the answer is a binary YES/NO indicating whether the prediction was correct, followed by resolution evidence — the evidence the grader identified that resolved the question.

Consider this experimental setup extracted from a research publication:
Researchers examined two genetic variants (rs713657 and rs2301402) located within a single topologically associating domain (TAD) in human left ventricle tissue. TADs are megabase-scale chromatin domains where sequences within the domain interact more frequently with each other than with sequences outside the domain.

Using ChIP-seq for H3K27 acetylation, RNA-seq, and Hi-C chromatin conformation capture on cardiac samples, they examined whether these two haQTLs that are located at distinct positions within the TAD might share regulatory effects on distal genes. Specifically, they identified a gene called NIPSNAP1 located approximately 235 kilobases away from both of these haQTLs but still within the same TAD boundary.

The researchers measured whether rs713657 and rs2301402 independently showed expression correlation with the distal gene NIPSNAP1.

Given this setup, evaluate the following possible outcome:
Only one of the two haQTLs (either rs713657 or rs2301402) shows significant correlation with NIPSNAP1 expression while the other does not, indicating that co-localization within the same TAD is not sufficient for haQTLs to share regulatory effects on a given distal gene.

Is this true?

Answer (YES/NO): NO